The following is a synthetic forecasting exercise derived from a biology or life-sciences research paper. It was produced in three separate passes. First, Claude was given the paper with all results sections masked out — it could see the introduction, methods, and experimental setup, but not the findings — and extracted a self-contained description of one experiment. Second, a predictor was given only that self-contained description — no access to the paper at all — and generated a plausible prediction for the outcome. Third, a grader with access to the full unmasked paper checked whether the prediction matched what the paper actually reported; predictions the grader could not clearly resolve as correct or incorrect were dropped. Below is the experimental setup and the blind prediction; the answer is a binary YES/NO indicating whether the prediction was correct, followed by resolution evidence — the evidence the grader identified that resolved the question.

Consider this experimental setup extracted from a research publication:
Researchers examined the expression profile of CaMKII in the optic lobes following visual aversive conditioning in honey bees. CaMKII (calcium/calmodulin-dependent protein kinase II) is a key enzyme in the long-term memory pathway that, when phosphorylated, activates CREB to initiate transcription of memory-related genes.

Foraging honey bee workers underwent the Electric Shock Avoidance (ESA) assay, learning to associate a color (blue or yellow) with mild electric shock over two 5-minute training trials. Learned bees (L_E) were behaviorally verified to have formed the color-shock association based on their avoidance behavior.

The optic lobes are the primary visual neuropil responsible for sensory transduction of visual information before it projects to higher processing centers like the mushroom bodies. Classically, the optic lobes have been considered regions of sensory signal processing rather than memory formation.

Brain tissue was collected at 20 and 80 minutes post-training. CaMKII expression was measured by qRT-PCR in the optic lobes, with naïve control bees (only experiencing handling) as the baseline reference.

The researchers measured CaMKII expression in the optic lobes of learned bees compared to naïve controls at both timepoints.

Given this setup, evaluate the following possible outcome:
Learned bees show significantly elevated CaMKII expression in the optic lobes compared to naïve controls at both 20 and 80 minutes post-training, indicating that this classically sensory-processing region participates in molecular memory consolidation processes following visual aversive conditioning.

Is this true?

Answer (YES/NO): NO